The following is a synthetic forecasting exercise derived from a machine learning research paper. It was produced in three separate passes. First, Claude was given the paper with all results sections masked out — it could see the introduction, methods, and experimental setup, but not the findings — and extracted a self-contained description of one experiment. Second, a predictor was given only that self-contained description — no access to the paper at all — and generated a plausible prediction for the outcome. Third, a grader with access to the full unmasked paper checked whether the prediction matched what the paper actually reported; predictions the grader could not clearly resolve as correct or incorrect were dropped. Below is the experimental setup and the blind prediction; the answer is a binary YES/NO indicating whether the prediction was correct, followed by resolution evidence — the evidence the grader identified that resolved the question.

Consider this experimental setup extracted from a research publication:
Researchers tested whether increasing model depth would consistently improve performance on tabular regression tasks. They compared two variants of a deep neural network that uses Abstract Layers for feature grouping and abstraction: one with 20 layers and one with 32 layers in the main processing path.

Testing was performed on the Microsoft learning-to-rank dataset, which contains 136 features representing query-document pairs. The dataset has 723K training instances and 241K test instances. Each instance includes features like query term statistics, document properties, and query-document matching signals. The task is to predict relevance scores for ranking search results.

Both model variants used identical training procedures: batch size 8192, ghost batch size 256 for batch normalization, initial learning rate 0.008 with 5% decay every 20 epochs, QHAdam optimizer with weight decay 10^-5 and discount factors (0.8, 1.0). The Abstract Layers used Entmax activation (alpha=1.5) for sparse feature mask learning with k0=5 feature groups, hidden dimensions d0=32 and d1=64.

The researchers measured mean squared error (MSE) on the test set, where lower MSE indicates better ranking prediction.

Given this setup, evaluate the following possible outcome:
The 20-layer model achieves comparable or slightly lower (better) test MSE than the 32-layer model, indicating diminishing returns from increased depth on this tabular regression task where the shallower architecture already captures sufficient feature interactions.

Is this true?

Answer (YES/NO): YES